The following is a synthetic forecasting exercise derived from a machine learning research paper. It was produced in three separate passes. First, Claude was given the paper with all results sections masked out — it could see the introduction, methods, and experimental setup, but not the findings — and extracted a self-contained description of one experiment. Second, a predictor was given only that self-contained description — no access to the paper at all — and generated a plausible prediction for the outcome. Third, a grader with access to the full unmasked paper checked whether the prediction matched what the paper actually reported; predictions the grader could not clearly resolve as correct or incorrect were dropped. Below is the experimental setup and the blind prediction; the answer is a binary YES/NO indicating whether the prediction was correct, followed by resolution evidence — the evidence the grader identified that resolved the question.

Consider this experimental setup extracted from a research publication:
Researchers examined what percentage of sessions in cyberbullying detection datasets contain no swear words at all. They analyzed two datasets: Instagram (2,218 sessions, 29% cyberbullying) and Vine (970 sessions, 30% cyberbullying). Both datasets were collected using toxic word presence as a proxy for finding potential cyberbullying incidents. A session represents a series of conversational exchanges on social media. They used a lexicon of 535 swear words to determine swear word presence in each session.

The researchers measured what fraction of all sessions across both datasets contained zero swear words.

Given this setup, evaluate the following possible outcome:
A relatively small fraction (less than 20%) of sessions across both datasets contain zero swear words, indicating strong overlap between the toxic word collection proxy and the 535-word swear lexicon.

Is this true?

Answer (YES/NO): YES